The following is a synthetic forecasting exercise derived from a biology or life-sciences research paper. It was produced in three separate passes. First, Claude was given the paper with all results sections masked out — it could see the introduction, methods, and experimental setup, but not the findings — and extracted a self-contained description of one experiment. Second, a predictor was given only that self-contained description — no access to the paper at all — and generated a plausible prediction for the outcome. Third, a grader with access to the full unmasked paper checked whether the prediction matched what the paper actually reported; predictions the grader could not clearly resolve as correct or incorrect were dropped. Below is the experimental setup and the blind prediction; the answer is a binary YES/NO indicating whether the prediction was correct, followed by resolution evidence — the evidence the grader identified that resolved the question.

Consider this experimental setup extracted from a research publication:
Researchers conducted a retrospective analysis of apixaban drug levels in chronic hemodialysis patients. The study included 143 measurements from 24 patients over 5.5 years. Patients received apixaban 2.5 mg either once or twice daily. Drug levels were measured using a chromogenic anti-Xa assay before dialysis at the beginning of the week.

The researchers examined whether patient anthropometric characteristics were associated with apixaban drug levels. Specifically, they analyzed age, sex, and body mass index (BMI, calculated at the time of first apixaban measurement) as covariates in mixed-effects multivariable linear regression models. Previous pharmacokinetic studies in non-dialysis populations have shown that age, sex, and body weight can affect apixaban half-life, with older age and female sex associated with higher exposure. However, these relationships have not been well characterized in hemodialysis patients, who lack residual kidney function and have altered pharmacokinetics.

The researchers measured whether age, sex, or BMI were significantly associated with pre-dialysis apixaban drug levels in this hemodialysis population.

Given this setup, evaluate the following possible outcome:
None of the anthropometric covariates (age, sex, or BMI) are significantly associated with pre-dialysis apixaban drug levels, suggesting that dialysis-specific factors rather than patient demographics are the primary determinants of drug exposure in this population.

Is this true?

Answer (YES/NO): NO